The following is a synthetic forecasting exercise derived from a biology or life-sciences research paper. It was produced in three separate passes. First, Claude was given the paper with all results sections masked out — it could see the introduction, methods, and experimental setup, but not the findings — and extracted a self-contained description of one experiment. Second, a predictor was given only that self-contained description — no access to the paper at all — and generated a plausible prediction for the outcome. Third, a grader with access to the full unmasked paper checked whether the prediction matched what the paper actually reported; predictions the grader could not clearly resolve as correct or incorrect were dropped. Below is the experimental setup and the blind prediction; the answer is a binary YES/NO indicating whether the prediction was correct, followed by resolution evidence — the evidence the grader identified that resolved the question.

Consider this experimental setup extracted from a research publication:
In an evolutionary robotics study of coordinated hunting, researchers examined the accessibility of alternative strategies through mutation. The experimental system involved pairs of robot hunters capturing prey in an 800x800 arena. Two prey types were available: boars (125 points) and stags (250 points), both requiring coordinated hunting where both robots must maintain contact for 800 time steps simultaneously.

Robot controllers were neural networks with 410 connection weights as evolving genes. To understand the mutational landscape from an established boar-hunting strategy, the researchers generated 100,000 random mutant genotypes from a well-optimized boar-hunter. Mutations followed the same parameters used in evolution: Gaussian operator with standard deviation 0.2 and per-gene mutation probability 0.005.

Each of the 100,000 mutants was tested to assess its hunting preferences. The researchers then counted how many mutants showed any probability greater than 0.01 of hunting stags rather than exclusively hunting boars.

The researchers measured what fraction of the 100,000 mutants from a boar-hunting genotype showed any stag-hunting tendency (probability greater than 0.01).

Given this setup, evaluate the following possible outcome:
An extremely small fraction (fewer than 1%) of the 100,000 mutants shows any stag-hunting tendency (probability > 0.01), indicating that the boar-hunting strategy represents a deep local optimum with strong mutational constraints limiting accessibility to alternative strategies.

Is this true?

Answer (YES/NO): YES